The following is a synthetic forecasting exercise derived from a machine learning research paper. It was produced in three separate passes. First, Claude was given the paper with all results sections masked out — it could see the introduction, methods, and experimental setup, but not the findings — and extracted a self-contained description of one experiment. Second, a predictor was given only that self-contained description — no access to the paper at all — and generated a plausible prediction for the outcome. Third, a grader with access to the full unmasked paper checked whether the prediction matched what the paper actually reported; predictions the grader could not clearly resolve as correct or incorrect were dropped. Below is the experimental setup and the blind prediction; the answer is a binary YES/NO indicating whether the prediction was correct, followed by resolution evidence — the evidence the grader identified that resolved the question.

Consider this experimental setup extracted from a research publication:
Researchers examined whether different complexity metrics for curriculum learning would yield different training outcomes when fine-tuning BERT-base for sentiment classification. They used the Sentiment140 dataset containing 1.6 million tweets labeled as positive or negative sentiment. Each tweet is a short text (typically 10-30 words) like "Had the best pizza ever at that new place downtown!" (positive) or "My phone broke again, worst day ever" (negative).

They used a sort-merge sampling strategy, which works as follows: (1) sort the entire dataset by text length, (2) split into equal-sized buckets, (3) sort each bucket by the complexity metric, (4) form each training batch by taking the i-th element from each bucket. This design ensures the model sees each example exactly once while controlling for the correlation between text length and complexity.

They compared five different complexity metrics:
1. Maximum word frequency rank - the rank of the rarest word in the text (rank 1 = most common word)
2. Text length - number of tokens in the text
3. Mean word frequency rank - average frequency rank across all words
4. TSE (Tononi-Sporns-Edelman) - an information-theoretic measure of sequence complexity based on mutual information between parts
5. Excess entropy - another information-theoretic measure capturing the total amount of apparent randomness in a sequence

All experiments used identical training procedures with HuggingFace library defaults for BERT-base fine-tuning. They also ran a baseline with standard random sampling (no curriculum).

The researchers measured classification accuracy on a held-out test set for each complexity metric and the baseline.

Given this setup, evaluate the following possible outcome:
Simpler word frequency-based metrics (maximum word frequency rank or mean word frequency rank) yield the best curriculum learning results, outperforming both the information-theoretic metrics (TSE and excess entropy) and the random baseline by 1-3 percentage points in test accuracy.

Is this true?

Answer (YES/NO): NO